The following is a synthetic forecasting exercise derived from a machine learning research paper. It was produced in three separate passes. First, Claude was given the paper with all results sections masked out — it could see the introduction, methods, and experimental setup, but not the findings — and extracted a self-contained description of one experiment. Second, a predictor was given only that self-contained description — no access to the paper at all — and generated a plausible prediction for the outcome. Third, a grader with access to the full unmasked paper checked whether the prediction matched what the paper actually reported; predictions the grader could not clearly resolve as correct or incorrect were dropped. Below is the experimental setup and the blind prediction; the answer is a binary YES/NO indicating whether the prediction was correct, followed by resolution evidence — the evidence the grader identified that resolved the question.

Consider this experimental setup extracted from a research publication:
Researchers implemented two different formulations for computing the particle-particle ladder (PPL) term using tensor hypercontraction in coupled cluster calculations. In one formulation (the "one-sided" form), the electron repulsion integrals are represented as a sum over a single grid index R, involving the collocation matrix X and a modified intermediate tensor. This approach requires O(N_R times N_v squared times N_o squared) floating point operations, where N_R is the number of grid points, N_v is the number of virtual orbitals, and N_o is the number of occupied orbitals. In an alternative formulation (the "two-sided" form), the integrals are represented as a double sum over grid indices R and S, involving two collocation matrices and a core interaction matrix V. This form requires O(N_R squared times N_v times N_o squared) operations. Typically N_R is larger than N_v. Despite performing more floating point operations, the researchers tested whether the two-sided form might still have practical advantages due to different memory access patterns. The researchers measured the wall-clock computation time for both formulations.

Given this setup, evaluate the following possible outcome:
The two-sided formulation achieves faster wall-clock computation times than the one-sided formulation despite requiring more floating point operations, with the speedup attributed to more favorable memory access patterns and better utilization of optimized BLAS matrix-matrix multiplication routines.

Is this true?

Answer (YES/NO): NO